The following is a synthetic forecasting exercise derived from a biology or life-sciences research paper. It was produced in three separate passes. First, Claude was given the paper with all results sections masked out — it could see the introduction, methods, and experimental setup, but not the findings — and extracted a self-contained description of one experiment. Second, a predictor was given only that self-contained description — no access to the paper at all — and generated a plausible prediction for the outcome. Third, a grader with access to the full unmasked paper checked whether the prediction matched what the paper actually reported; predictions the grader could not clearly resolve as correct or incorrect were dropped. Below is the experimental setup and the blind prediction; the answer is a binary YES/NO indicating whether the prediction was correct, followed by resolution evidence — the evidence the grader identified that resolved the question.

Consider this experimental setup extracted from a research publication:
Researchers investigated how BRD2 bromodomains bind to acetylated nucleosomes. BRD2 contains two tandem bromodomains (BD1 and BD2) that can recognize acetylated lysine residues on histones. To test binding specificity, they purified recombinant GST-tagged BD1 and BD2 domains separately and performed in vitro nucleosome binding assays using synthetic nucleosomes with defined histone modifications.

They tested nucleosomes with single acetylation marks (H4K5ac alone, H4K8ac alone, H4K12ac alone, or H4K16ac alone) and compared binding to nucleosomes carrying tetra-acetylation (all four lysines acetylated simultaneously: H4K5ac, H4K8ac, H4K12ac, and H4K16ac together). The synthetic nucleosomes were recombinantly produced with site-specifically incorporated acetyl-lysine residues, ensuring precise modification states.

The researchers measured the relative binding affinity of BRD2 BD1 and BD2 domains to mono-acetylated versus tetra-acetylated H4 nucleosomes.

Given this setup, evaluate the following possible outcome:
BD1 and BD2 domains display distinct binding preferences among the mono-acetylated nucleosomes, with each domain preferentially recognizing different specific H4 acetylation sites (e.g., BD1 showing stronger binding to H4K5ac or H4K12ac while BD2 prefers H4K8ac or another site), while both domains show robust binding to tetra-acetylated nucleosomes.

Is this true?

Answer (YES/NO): NO